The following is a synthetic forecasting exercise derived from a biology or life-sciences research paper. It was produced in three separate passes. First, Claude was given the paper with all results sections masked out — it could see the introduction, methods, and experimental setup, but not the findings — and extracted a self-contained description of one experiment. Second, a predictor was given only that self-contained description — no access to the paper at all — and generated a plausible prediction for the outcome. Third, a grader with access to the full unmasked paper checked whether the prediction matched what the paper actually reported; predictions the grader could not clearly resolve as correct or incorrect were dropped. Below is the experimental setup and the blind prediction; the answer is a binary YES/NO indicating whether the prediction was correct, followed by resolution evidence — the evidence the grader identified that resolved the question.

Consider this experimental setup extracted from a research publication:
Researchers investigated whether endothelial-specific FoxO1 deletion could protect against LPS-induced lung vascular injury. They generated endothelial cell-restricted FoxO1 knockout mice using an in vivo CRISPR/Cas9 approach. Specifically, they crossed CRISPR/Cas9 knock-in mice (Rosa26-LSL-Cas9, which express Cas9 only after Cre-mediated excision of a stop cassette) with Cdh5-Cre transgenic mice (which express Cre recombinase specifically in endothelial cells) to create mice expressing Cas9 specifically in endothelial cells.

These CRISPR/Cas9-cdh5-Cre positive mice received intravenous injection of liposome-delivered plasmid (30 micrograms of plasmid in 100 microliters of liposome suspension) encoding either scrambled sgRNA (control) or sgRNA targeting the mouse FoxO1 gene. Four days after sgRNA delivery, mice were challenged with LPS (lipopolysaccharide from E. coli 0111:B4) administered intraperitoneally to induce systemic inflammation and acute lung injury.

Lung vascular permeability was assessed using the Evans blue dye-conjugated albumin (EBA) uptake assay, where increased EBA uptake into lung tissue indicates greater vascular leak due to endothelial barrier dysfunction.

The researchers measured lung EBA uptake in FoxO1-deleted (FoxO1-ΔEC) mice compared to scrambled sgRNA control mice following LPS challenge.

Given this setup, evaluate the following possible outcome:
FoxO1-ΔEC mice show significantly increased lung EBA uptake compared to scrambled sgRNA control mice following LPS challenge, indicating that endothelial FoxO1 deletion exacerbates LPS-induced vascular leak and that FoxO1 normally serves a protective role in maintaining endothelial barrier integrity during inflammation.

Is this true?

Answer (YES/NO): NO